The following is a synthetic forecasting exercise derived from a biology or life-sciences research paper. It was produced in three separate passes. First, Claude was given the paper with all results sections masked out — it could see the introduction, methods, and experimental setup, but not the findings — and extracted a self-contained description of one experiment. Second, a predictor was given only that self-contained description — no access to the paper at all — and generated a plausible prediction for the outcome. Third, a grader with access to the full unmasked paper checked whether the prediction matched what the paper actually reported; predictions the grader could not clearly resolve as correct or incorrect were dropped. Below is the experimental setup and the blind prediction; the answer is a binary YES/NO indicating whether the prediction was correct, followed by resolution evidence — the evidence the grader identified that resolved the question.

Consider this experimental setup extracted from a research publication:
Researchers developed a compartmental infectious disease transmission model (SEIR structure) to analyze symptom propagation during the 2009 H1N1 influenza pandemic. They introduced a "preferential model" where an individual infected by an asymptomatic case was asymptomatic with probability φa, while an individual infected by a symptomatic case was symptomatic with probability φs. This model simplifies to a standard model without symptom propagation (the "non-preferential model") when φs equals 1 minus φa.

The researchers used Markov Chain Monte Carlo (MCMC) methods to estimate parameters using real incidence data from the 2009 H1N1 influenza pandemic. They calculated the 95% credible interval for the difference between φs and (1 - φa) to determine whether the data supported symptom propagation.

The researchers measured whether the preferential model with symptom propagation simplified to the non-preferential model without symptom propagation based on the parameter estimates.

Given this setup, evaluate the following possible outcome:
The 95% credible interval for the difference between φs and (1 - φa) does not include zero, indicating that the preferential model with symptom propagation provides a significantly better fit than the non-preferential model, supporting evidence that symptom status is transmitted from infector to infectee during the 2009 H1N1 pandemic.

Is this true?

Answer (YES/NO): YES